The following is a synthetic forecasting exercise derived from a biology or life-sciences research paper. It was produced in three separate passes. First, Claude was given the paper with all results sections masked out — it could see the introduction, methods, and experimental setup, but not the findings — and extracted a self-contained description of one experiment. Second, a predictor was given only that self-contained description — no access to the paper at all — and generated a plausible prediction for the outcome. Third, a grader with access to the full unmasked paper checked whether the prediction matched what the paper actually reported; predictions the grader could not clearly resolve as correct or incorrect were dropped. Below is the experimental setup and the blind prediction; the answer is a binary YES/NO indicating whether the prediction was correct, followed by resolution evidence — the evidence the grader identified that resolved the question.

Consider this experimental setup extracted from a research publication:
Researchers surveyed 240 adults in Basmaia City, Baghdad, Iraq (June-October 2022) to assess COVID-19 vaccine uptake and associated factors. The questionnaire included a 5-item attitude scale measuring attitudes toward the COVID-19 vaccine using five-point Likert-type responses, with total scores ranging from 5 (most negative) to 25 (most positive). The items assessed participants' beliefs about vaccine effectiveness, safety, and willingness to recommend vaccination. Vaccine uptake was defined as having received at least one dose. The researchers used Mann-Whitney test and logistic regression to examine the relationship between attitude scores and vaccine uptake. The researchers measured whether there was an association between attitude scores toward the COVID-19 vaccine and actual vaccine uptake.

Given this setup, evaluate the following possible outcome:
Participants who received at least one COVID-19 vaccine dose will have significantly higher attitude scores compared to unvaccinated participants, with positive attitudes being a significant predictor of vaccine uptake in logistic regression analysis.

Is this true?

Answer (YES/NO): YES